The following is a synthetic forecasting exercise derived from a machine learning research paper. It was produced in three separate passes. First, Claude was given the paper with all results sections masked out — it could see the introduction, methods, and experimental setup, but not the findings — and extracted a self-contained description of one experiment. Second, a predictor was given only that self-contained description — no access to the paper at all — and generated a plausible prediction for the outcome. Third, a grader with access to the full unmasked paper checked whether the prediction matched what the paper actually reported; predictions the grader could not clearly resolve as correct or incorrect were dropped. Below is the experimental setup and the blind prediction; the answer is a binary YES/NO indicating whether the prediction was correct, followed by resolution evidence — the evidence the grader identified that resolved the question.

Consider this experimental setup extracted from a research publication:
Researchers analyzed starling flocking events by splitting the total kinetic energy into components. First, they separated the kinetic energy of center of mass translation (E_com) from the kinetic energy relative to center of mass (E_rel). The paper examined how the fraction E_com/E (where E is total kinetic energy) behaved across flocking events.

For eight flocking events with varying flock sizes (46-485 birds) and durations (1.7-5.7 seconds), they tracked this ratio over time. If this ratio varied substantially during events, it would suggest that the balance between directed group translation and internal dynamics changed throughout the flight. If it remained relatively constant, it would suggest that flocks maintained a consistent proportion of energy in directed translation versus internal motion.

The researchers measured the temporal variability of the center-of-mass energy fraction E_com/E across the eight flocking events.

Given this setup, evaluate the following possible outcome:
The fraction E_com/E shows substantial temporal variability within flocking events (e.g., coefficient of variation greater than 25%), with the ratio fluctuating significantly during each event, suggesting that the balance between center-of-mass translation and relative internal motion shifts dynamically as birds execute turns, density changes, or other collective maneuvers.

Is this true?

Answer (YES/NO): NO